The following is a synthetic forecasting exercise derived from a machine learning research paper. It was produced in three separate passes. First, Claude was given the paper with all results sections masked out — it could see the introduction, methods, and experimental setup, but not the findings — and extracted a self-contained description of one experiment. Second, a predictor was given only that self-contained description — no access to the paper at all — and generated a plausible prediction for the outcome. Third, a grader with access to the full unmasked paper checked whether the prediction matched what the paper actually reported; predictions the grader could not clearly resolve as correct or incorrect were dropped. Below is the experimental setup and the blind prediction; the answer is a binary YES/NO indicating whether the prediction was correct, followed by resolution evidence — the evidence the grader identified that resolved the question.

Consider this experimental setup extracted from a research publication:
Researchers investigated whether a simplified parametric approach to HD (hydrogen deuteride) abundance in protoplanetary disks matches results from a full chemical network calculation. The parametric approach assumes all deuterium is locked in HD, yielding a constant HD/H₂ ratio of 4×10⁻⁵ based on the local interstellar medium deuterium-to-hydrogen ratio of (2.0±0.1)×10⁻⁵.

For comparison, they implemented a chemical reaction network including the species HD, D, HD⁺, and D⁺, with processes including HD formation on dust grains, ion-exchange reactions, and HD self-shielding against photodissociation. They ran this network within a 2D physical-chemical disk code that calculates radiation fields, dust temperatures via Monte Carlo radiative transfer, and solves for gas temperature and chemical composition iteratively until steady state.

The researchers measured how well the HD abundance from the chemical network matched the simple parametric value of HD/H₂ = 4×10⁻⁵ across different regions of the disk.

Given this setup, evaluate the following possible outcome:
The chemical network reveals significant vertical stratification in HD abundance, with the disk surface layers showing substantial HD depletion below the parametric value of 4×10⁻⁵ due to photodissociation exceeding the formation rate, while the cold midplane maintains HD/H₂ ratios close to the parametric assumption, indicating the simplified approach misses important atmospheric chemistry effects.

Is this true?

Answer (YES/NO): NO